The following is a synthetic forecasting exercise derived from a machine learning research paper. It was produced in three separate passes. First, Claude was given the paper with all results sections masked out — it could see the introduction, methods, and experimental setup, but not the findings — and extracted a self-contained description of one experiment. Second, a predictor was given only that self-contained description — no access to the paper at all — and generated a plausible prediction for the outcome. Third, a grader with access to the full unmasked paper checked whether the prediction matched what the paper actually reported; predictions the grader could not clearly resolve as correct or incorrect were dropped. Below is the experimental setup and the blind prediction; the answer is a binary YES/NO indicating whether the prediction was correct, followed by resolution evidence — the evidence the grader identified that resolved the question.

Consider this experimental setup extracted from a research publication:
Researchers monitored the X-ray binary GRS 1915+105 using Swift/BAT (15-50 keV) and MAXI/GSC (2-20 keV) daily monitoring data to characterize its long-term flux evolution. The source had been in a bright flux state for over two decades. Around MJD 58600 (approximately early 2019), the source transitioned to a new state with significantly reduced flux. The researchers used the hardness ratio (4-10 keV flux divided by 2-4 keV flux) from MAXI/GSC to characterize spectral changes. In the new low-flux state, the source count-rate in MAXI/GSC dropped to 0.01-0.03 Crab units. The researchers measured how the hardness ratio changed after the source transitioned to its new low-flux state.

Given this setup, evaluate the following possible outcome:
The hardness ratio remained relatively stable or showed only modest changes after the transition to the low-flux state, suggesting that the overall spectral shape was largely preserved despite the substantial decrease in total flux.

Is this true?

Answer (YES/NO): NO